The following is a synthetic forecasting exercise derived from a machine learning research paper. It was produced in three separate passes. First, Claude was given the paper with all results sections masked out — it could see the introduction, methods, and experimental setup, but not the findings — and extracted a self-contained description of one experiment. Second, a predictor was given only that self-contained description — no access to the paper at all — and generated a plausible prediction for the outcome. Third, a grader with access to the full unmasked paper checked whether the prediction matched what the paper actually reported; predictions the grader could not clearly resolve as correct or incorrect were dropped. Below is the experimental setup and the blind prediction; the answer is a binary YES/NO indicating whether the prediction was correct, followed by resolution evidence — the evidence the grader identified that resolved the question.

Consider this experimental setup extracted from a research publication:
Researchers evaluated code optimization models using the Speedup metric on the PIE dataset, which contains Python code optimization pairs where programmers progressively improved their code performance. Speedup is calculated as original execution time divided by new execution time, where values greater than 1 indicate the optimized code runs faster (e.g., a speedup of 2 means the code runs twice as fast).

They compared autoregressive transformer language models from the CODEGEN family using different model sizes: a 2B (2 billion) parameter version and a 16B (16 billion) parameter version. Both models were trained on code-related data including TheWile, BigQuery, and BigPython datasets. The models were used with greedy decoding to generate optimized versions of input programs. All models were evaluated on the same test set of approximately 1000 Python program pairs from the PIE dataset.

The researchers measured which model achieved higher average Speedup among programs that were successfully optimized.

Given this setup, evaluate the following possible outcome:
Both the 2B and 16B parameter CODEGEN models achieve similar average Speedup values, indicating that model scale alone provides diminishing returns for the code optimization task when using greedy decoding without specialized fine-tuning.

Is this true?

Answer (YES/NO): NO